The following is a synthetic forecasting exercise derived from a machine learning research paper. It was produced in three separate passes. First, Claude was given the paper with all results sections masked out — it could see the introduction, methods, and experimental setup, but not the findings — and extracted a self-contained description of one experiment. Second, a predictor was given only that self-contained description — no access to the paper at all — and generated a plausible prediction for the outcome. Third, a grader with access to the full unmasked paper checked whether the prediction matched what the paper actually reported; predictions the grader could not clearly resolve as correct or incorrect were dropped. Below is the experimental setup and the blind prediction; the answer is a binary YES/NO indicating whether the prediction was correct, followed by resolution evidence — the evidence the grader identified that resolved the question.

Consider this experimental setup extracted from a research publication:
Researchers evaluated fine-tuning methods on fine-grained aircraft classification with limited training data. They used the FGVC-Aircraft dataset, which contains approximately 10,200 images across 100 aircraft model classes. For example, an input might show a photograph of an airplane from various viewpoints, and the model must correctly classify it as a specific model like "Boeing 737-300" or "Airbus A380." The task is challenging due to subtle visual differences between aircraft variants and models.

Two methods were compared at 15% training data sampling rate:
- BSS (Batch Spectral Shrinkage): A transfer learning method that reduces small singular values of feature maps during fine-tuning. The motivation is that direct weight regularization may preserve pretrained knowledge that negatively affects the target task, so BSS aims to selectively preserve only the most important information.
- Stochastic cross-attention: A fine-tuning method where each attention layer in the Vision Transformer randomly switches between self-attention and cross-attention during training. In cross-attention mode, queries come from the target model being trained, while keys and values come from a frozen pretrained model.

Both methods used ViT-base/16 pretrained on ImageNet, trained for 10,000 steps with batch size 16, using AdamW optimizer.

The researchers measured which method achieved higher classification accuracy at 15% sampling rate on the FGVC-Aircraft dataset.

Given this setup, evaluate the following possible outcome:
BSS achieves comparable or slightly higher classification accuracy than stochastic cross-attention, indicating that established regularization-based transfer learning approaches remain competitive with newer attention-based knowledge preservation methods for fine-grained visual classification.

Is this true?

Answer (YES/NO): YES